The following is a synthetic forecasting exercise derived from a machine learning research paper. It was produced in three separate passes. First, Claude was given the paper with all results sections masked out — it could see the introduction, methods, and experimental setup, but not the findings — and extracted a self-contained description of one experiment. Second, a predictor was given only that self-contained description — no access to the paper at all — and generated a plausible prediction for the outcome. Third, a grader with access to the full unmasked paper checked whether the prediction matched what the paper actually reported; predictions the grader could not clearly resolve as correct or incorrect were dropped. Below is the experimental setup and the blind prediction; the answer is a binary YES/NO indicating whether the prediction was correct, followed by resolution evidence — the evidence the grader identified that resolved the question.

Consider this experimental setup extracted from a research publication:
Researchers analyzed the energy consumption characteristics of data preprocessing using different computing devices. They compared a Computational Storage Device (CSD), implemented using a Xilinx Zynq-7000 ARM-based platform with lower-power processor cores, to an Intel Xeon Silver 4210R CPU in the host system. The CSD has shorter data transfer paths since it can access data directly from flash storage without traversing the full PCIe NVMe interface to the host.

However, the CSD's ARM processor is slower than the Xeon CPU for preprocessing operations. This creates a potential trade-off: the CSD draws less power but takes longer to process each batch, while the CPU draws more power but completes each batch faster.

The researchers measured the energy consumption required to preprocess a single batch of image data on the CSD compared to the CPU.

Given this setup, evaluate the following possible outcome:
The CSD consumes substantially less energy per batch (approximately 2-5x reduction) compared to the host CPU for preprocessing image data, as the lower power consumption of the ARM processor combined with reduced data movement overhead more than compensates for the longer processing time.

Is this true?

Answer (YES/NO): NO